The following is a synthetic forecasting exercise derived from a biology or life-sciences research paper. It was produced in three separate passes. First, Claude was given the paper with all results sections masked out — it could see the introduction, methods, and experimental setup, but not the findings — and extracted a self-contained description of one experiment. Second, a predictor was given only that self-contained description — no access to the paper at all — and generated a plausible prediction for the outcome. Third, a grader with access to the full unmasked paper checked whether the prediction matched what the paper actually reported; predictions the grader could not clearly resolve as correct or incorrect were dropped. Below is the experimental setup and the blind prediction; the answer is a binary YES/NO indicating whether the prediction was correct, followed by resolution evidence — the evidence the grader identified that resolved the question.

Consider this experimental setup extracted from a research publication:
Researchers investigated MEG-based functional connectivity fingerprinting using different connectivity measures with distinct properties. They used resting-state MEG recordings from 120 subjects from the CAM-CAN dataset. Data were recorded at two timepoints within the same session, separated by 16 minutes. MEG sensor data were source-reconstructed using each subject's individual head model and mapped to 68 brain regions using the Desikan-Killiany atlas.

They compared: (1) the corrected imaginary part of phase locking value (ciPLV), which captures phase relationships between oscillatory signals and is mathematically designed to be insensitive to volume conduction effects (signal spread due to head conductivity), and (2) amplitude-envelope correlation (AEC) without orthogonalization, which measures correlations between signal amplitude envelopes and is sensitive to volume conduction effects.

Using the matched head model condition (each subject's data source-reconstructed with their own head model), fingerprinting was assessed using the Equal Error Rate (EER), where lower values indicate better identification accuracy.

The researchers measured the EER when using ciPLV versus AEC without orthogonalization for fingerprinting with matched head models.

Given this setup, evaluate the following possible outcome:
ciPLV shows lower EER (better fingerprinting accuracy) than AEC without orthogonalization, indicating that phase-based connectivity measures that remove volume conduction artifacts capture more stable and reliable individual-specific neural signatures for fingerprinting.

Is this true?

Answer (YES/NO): NO